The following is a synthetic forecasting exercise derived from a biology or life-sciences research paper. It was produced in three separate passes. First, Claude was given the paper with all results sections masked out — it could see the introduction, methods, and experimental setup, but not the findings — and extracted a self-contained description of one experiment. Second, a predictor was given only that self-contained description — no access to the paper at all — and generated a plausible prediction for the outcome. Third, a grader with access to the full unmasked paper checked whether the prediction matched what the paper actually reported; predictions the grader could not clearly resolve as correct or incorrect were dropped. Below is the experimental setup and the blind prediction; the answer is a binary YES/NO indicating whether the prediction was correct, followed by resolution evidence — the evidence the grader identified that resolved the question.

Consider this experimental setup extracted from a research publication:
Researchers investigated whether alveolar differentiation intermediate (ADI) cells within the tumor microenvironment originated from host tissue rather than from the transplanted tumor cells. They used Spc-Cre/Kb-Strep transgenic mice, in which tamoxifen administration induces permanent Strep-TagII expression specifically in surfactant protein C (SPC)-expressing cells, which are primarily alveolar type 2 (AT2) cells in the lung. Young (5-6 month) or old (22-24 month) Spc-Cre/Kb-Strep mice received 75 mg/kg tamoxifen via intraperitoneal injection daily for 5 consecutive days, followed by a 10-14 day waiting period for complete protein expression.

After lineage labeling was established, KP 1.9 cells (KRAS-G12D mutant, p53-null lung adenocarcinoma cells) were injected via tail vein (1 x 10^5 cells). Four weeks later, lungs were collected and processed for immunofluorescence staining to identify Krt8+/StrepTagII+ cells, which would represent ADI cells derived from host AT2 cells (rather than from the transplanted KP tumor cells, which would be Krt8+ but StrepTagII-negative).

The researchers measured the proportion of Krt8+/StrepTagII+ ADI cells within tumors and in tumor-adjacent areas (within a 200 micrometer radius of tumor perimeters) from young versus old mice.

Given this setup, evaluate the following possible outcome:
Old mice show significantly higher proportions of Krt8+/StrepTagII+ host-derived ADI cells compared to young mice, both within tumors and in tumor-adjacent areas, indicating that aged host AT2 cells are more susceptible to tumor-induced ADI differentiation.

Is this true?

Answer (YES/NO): YES